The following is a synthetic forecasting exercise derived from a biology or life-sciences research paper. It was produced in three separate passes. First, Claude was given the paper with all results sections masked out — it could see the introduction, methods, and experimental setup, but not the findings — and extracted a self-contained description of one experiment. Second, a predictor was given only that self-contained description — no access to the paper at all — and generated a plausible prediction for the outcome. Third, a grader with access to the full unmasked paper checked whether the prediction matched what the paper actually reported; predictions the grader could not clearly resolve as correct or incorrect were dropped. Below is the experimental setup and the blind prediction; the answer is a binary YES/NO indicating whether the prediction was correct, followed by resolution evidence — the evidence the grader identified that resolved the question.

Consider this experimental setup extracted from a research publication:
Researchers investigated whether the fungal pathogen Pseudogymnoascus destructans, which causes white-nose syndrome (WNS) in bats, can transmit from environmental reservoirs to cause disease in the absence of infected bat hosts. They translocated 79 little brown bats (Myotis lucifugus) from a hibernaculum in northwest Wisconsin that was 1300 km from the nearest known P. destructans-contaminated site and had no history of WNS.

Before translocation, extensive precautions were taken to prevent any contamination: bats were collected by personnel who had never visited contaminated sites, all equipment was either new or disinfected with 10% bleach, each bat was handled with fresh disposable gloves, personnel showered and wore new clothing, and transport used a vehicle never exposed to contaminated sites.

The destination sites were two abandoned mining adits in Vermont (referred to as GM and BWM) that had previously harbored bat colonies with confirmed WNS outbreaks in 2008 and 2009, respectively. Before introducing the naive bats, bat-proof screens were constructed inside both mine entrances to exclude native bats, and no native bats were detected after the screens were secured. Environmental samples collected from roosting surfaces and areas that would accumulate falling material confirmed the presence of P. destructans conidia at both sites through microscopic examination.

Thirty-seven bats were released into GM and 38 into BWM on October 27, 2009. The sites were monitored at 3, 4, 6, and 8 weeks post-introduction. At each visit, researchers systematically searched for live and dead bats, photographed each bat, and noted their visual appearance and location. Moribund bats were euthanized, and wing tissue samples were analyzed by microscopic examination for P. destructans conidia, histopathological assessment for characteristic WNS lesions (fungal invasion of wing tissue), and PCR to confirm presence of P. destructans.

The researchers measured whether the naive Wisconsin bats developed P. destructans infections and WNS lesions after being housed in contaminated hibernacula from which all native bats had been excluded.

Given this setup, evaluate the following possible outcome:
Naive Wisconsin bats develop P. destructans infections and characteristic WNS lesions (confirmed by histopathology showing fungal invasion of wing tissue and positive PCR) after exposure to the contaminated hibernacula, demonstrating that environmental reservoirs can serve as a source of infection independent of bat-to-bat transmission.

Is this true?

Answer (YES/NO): YES